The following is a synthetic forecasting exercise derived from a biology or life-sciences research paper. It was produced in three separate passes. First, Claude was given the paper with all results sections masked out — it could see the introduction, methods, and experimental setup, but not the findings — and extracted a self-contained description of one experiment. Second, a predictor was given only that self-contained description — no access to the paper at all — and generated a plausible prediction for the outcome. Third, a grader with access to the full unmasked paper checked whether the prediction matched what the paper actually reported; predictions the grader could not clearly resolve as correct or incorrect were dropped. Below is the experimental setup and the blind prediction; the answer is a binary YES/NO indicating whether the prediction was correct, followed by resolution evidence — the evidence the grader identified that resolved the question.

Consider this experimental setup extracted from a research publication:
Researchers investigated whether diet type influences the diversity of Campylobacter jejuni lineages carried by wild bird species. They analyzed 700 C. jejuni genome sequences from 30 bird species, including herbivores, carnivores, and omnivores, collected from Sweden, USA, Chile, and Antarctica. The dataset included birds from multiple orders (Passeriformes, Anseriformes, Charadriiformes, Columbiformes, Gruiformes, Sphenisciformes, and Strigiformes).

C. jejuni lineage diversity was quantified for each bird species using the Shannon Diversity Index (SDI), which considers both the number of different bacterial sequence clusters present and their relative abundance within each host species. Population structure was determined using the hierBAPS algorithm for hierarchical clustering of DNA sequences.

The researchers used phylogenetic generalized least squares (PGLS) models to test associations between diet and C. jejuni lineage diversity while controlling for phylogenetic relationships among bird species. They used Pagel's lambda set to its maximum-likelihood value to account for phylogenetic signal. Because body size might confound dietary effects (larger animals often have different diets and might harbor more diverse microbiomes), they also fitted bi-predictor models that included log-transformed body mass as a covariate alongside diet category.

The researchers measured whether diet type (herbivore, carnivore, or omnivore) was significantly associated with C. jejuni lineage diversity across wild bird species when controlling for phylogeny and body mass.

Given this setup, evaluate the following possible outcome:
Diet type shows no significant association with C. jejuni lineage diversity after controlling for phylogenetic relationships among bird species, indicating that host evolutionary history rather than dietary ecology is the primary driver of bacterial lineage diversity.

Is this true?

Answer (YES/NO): NO